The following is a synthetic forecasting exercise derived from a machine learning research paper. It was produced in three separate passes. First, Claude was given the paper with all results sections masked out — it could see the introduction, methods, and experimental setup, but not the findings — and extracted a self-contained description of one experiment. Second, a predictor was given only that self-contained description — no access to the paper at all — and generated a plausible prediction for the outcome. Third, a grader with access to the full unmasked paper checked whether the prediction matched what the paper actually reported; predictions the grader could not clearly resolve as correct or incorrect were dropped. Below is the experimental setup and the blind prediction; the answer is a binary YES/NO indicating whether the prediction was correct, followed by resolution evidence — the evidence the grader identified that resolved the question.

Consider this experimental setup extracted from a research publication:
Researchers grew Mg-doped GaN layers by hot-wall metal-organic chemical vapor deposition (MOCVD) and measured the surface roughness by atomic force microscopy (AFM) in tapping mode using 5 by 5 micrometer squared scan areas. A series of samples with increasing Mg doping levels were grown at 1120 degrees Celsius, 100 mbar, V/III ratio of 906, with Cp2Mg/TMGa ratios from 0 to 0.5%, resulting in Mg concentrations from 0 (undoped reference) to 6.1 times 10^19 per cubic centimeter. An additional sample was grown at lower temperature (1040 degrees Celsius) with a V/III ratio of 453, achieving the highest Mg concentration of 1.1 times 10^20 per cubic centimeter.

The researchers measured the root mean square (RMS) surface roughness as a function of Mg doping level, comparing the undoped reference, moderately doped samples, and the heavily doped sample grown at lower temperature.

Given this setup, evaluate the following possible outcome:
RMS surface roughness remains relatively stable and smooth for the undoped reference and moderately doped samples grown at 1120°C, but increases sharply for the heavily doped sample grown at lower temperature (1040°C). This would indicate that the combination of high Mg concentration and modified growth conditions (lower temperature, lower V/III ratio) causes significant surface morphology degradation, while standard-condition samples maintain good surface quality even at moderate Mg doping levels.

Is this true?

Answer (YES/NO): YES